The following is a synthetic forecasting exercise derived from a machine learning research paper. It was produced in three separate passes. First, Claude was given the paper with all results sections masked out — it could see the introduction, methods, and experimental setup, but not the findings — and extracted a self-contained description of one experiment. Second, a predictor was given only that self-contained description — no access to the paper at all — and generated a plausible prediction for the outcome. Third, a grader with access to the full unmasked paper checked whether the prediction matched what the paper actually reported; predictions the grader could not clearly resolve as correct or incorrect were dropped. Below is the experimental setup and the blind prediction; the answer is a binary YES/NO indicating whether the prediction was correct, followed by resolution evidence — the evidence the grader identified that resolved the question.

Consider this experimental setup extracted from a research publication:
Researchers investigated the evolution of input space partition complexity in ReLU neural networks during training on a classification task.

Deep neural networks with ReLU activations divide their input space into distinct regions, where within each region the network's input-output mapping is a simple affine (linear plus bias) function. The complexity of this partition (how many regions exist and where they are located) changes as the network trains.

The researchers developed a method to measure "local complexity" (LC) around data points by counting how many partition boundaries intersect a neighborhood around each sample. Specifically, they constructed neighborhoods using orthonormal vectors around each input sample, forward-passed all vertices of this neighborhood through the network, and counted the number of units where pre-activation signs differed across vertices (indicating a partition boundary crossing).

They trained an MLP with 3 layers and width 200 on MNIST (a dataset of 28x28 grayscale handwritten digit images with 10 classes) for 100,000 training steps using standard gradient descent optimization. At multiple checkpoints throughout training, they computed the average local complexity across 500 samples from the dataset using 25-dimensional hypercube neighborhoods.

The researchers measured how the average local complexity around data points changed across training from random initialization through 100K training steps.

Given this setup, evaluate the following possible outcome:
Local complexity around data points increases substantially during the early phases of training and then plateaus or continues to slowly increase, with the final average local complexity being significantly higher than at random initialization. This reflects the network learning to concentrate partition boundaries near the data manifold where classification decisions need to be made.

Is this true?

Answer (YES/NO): NO